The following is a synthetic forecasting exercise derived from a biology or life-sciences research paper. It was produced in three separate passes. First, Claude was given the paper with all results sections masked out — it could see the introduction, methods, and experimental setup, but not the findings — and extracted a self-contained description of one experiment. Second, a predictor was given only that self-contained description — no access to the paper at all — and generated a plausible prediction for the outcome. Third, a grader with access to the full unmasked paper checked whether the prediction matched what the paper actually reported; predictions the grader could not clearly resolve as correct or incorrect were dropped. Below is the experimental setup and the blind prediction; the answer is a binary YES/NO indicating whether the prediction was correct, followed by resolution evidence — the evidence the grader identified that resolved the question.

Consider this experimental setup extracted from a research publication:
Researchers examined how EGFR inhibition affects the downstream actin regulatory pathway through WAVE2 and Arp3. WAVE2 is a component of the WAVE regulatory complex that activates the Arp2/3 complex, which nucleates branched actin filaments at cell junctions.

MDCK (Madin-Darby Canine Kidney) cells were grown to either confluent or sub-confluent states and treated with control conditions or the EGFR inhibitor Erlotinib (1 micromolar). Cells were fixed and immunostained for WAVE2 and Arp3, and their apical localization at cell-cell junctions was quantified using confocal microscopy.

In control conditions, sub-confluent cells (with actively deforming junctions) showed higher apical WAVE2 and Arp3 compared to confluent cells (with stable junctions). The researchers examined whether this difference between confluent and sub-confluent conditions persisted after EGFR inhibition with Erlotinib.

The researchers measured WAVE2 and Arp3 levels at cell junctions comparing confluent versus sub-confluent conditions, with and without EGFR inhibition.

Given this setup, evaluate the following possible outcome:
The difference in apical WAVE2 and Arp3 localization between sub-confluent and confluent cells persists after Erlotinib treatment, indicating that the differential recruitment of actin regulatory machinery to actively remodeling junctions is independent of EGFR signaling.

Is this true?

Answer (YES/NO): NO